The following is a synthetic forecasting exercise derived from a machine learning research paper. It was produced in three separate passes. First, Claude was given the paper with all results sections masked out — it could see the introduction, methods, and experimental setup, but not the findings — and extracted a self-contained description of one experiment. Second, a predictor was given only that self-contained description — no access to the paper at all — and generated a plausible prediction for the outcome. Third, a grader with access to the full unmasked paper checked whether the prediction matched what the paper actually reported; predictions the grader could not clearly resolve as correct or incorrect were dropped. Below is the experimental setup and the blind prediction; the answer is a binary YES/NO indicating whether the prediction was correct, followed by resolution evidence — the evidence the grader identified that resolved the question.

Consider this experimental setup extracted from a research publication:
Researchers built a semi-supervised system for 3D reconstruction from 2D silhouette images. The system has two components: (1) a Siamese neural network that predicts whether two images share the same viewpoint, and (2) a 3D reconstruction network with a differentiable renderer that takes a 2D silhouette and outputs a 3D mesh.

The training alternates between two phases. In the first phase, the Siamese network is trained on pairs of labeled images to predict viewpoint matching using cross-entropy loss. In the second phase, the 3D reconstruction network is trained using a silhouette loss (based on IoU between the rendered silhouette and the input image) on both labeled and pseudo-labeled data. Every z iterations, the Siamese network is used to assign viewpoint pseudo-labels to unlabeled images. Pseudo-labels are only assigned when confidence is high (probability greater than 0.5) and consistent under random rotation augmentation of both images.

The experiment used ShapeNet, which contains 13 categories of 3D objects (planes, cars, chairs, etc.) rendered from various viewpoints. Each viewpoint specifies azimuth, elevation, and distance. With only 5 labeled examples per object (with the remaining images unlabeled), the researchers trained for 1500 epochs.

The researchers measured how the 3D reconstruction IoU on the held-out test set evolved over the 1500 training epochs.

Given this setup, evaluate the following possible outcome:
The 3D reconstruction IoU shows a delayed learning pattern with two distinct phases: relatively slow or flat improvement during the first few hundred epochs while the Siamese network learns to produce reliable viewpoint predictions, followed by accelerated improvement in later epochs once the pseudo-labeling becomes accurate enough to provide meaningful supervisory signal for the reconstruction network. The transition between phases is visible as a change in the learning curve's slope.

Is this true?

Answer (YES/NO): NO